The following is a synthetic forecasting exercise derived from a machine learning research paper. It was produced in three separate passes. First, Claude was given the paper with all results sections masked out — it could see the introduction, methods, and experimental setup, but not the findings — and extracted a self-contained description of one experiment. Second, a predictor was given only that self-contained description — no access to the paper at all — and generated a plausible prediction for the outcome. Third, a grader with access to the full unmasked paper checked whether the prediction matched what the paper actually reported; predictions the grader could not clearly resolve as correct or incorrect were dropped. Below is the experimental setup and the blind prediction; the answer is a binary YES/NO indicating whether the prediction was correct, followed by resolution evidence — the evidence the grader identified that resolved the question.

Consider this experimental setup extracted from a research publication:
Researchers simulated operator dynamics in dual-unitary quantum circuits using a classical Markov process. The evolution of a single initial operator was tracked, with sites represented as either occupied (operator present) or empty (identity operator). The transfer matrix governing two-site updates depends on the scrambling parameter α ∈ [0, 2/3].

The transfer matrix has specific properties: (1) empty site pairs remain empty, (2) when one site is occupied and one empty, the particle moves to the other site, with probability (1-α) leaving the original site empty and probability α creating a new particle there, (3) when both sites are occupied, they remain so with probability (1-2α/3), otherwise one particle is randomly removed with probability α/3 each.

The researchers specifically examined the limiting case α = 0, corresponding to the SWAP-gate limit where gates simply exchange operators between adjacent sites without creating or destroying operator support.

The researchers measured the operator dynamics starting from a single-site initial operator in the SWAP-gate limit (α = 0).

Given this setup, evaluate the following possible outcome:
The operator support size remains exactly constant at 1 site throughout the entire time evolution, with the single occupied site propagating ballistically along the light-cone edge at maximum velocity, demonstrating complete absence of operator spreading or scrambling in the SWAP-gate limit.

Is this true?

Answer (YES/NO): YES